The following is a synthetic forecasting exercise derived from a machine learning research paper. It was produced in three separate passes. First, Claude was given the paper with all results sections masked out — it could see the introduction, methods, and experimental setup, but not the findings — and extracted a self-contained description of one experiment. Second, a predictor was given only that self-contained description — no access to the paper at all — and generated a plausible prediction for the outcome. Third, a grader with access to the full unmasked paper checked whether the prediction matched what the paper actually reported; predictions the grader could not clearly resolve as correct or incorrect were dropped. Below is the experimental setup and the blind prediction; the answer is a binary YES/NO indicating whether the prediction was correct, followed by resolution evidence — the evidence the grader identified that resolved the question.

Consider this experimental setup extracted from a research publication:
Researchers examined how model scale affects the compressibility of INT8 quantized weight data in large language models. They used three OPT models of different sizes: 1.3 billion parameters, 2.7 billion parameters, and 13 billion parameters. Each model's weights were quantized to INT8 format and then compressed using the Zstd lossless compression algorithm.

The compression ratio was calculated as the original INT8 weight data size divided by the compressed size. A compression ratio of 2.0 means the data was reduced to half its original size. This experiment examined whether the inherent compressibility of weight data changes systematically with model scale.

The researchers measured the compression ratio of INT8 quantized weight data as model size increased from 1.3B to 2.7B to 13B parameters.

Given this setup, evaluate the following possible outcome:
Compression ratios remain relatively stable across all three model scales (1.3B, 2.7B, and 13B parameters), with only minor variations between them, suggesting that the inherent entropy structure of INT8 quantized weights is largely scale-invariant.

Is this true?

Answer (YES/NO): NO